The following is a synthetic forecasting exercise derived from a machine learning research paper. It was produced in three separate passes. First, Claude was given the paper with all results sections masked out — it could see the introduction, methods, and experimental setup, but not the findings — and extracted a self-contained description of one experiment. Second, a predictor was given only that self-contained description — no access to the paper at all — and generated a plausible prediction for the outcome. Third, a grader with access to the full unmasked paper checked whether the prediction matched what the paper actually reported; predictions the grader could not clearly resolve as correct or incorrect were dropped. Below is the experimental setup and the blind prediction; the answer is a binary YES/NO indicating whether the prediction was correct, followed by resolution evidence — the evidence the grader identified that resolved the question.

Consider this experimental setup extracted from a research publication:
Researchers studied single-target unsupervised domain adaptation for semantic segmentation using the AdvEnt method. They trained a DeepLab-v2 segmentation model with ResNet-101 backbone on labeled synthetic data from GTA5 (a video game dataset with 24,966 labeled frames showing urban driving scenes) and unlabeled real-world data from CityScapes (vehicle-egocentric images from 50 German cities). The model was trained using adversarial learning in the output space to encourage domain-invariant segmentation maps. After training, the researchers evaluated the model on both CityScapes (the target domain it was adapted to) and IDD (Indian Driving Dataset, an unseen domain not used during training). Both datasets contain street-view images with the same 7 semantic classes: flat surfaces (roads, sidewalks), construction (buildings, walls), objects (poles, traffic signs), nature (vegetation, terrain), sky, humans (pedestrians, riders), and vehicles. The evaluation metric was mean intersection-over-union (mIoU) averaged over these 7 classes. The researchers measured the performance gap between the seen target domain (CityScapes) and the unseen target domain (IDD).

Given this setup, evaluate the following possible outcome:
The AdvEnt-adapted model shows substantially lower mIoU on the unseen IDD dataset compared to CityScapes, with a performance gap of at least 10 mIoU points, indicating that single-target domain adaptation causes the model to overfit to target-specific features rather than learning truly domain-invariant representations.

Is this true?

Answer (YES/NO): NO